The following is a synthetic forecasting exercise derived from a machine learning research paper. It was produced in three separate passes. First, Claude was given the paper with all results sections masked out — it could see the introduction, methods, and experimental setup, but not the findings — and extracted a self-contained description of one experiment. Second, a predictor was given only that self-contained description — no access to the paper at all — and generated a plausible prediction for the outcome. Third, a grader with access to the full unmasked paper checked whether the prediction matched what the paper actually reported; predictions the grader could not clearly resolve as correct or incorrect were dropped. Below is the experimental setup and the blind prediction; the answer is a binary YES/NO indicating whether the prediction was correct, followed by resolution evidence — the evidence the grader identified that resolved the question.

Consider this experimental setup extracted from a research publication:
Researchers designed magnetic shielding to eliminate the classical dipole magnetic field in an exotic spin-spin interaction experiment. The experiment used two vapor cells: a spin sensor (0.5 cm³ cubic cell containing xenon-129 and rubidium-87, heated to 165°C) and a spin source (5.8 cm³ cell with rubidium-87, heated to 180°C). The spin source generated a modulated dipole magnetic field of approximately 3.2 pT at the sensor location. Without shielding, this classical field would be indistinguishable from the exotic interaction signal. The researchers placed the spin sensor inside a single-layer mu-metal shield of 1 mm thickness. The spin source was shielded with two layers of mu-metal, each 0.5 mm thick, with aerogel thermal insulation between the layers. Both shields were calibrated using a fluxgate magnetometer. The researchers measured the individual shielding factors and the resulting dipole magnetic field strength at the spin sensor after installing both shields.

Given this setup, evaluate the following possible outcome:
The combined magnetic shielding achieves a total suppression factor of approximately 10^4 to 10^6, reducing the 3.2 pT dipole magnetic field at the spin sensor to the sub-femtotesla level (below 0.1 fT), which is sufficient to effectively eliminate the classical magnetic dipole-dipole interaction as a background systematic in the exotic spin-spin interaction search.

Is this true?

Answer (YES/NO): NO